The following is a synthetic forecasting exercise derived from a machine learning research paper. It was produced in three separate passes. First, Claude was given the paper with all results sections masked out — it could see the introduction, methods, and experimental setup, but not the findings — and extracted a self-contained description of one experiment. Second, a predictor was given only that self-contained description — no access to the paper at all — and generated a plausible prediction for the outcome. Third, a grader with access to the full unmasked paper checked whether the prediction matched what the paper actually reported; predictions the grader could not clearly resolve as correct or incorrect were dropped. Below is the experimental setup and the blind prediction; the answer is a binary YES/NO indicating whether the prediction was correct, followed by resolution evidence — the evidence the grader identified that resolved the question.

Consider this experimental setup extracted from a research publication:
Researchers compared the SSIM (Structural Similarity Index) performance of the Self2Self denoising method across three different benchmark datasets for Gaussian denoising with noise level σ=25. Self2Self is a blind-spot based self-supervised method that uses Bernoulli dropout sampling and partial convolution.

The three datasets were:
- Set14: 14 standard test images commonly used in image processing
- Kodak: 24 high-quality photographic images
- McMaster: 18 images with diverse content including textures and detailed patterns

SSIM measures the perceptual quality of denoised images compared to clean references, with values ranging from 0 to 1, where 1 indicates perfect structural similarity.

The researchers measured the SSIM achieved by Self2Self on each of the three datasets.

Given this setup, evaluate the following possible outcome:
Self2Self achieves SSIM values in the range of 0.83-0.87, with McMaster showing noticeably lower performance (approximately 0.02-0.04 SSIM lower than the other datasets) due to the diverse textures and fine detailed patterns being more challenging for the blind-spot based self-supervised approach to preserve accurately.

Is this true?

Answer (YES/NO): NO